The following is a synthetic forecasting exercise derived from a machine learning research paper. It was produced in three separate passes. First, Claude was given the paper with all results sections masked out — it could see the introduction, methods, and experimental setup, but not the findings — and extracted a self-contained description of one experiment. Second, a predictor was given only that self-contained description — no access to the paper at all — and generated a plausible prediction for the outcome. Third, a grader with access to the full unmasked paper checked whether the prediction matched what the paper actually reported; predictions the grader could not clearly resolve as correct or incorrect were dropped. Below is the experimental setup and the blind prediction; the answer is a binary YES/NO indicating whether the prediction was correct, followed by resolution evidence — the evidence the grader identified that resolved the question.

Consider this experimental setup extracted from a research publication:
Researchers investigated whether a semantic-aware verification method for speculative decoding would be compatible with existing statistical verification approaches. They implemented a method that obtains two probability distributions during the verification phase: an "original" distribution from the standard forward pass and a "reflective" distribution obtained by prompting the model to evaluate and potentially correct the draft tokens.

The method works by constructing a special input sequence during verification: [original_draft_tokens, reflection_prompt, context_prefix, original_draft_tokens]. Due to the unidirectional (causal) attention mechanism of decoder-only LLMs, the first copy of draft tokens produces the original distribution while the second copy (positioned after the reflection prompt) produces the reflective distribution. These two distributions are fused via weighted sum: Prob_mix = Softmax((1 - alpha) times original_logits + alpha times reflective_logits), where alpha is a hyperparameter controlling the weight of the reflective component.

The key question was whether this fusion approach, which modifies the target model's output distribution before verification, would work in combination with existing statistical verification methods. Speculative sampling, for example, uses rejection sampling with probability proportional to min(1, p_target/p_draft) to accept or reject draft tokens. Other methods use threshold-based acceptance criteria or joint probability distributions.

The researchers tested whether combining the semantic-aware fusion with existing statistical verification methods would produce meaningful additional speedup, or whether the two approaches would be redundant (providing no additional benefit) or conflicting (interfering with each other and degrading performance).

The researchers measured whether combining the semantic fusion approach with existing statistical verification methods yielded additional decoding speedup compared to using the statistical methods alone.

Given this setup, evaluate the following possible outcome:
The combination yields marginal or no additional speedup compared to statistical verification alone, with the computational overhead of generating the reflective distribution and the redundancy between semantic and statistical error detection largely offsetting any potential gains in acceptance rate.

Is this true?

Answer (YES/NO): NO